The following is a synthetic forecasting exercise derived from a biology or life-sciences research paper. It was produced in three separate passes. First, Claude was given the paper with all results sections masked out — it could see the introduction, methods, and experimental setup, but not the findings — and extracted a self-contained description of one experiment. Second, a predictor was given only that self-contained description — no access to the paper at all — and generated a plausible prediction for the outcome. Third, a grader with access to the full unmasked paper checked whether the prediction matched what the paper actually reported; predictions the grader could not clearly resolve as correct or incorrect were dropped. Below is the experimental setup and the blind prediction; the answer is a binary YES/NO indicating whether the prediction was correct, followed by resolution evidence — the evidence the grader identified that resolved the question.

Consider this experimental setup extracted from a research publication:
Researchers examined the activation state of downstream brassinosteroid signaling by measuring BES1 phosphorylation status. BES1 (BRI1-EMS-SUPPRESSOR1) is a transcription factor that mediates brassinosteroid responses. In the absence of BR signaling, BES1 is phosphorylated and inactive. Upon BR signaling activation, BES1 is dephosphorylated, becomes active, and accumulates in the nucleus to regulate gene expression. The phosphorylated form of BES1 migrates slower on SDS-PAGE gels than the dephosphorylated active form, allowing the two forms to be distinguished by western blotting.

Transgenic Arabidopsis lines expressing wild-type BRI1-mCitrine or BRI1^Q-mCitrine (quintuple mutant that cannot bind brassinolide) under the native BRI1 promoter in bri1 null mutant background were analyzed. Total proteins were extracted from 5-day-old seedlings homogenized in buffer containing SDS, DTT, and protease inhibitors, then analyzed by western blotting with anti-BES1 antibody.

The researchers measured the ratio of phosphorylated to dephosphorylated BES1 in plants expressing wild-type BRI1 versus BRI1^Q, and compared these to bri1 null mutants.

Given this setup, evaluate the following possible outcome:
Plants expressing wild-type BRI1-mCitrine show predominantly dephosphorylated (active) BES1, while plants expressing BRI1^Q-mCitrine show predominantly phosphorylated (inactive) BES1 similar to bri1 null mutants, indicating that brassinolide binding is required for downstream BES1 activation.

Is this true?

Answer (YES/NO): YES